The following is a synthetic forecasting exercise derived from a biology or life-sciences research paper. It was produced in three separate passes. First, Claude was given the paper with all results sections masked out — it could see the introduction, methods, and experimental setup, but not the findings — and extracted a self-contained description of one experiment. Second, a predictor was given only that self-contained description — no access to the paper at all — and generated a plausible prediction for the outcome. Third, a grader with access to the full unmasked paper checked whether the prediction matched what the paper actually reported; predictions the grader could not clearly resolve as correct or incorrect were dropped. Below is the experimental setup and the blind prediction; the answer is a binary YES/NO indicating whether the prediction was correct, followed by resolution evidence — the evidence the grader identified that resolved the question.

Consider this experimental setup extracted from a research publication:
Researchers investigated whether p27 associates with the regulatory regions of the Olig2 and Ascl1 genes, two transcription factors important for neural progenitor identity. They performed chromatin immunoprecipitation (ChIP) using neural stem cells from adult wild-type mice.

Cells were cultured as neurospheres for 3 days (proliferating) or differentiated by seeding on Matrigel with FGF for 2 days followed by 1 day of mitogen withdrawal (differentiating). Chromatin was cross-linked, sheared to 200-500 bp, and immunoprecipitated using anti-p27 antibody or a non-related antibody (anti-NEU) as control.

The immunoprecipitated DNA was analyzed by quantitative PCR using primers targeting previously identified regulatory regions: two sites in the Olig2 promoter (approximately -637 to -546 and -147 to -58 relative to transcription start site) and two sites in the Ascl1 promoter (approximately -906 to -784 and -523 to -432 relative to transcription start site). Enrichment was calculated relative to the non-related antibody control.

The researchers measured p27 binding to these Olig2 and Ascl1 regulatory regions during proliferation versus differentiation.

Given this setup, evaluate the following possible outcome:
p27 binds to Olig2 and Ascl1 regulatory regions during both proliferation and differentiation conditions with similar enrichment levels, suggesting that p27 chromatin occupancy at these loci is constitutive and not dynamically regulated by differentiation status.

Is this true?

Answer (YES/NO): NO